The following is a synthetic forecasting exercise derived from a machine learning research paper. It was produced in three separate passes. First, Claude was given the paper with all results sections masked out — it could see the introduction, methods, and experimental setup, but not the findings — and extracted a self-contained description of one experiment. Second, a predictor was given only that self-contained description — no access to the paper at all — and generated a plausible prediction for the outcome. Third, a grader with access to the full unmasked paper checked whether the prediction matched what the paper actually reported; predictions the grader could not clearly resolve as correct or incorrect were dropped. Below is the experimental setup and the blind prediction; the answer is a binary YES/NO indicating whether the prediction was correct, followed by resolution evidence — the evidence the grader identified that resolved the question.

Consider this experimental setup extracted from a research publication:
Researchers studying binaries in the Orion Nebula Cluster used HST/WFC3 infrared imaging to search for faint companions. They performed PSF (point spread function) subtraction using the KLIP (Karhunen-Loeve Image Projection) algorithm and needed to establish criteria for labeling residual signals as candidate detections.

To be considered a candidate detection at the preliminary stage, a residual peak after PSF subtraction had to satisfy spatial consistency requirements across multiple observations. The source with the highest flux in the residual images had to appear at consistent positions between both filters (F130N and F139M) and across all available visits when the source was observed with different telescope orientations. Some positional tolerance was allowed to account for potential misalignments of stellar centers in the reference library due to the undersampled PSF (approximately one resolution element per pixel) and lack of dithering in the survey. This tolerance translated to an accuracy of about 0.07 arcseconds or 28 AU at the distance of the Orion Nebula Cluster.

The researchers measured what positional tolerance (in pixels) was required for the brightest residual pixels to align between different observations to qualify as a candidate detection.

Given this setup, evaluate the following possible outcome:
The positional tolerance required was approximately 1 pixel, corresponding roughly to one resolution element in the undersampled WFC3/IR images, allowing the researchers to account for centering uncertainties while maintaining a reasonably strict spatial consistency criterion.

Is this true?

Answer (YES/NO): YES